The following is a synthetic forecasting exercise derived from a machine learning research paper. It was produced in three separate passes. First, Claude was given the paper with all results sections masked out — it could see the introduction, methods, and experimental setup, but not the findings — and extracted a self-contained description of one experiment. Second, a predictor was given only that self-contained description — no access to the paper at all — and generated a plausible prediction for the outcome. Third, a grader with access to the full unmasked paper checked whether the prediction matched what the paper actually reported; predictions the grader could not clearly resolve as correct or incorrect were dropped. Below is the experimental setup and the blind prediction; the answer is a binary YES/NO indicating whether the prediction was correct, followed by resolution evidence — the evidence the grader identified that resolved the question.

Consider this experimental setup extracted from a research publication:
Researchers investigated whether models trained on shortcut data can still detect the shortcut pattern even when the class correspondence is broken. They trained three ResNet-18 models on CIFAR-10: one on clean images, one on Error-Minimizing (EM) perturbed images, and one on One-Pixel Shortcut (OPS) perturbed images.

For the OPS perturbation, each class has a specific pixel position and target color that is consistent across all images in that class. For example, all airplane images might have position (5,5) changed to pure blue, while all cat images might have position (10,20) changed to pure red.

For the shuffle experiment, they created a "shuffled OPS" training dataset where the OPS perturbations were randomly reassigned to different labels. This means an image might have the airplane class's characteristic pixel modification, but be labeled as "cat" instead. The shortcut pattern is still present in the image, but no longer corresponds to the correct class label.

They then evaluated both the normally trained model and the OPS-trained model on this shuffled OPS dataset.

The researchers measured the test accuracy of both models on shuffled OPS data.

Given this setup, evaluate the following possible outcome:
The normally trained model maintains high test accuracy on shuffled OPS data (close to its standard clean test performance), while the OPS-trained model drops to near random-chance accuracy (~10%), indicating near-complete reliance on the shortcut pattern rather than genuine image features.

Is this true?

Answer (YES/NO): NO